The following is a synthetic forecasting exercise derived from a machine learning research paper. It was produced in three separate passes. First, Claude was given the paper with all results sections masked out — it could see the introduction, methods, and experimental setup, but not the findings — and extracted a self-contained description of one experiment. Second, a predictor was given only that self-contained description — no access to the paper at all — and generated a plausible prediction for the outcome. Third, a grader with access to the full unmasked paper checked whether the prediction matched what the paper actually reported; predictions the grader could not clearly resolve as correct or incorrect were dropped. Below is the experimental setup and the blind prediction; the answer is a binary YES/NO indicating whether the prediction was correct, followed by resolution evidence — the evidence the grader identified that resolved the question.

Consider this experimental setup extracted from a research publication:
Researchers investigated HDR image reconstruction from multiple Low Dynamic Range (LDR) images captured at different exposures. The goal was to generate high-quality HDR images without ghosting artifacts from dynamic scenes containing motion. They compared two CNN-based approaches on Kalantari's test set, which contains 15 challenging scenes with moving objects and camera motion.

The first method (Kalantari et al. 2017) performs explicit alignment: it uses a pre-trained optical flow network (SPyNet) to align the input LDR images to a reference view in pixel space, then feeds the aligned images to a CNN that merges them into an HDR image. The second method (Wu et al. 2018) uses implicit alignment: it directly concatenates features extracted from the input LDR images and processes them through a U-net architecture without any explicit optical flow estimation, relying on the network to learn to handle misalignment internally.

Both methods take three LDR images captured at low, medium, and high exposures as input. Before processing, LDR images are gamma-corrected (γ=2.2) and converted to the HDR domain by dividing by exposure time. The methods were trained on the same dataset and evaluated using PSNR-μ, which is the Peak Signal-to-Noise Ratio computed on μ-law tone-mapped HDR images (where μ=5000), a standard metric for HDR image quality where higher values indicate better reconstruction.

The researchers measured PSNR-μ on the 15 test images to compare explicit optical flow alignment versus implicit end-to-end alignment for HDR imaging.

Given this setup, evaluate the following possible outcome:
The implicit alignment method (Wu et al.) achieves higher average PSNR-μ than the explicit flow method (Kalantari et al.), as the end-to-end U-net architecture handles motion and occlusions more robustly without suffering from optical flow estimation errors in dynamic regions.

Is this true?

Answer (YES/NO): NO